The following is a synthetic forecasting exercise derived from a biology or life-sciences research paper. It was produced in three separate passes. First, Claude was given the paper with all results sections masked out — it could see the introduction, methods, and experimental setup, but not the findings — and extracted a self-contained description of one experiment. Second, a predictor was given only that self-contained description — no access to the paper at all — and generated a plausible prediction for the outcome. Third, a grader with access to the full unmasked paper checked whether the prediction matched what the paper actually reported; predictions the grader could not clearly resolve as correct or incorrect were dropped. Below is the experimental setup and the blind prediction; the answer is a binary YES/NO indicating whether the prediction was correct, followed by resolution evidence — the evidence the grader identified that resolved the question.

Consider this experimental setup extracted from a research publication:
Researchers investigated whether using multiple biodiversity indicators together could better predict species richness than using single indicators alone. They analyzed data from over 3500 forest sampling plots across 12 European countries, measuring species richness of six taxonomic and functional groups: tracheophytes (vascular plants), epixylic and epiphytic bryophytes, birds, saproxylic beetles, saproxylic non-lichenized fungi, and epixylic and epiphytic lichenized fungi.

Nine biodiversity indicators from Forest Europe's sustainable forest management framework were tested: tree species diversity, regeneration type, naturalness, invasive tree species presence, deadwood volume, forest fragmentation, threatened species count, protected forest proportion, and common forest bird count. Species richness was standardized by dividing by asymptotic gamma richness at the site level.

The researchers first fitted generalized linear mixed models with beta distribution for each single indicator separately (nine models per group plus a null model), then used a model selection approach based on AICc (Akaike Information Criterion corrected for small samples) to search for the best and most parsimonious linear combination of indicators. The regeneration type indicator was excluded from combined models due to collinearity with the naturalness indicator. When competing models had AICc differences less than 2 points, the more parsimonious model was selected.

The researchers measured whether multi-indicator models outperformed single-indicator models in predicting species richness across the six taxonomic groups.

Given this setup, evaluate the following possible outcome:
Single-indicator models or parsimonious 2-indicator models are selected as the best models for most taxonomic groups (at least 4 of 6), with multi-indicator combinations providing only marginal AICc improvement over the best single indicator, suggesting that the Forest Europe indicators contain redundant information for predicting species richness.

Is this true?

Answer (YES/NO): NO